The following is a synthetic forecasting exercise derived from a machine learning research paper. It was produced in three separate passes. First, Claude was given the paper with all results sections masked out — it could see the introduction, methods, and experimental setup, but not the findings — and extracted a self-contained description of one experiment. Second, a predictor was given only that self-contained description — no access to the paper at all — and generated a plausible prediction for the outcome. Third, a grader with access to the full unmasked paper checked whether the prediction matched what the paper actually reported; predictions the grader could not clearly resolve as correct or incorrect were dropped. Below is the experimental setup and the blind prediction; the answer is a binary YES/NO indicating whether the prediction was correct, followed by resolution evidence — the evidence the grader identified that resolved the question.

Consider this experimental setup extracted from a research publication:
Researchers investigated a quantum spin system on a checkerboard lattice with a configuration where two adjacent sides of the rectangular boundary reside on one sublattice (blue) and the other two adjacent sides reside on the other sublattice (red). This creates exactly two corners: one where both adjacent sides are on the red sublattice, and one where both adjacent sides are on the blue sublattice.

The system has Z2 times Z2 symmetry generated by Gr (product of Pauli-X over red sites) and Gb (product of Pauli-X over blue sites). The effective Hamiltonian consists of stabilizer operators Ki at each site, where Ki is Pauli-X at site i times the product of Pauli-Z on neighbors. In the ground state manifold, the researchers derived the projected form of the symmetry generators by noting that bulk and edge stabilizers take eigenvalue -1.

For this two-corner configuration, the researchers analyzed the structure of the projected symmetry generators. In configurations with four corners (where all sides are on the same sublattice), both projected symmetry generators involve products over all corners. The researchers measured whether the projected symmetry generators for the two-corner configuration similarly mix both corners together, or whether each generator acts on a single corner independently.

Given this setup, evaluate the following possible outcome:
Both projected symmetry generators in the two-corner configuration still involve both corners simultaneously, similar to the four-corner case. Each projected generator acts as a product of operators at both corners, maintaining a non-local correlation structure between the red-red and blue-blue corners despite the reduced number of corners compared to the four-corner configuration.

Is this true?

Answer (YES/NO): YES